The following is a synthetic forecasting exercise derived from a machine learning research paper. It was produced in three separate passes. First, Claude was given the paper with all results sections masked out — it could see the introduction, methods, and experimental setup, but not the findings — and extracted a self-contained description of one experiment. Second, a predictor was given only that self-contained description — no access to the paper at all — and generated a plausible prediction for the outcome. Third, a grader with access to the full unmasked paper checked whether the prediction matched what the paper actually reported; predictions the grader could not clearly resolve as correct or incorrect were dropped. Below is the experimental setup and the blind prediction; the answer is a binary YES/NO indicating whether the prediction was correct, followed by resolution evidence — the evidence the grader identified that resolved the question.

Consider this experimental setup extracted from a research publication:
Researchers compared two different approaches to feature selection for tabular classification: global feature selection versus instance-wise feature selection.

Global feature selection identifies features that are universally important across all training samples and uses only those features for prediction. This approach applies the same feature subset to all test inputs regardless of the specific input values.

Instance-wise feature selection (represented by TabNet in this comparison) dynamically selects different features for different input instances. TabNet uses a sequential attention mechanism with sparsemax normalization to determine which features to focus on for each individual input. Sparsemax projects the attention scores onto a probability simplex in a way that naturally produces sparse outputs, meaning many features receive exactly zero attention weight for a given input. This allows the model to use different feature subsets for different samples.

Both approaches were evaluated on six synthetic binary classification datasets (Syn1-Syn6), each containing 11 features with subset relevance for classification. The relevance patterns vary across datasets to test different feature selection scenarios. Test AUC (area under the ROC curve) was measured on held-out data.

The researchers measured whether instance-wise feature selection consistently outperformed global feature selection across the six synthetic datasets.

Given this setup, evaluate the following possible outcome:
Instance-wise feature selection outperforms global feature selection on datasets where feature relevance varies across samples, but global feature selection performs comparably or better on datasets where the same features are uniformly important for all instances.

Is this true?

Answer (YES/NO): NO